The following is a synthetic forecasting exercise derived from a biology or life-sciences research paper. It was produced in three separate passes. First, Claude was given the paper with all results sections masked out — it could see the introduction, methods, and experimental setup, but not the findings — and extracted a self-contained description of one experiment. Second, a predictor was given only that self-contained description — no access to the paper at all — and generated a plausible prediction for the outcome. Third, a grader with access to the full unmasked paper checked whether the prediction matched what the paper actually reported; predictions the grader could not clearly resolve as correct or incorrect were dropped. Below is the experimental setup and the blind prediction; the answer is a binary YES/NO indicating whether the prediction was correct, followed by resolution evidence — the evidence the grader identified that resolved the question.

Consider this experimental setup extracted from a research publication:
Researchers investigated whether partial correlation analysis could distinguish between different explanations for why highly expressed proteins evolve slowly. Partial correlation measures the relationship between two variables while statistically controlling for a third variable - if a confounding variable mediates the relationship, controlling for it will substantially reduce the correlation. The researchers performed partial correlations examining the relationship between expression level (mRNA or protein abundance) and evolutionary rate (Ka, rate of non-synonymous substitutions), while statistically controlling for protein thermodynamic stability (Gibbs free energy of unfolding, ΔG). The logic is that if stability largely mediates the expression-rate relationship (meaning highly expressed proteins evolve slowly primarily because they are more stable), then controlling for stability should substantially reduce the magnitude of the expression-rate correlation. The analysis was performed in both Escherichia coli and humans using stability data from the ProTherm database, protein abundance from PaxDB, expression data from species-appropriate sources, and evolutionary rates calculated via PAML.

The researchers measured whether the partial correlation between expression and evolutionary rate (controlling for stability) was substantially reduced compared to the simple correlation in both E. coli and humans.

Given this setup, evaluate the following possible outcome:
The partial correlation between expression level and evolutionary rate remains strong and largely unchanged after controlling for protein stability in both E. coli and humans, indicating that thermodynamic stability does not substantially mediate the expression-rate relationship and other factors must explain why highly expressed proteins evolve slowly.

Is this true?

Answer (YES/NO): YES